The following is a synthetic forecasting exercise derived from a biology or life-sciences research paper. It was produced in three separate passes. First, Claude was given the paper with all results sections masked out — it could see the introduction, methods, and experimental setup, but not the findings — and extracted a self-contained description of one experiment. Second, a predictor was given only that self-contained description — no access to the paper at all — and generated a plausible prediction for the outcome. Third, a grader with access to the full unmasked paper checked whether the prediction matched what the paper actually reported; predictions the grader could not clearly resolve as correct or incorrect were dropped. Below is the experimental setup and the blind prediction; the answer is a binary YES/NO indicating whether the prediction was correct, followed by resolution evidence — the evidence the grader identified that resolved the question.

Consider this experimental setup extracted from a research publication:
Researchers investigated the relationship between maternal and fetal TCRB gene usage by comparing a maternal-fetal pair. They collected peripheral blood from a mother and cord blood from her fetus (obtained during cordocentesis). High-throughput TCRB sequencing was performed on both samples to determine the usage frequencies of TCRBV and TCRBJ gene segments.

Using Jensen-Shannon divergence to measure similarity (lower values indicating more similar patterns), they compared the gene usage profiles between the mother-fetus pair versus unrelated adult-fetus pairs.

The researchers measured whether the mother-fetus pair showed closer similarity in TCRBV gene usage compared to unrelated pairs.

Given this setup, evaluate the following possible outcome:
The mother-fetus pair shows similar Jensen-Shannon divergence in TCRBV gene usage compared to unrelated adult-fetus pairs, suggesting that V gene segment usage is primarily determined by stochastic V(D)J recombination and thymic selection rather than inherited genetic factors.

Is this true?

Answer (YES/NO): YES